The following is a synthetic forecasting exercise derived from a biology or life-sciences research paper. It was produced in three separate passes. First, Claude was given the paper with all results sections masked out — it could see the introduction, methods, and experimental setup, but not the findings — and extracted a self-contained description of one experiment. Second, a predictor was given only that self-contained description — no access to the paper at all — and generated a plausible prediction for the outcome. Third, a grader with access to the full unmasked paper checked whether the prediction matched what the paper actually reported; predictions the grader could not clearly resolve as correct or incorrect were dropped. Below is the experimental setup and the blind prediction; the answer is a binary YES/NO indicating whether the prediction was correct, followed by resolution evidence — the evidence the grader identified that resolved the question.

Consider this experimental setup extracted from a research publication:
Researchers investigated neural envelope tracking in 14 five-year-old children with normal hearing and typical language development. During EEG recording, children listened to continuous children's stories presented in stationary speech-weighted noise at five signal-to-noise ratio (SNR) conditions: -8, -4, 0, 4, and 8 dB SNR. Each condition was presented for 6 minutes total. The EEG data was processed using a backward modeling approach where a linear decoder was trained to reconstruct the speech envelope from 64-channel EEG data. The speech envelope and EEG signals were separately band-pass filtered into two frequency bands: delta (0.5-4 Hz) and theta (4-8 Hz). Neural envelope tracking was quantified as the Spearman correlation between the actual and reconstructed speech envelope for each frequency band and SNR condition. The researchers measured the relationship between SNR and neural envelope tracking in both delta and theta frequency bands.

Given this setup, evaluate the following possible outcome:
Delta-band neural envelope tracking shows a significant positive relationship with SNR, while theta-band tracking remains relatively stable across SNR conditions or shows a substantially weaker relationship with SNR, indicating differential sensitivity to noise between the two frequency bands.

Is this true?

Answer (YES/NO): NO